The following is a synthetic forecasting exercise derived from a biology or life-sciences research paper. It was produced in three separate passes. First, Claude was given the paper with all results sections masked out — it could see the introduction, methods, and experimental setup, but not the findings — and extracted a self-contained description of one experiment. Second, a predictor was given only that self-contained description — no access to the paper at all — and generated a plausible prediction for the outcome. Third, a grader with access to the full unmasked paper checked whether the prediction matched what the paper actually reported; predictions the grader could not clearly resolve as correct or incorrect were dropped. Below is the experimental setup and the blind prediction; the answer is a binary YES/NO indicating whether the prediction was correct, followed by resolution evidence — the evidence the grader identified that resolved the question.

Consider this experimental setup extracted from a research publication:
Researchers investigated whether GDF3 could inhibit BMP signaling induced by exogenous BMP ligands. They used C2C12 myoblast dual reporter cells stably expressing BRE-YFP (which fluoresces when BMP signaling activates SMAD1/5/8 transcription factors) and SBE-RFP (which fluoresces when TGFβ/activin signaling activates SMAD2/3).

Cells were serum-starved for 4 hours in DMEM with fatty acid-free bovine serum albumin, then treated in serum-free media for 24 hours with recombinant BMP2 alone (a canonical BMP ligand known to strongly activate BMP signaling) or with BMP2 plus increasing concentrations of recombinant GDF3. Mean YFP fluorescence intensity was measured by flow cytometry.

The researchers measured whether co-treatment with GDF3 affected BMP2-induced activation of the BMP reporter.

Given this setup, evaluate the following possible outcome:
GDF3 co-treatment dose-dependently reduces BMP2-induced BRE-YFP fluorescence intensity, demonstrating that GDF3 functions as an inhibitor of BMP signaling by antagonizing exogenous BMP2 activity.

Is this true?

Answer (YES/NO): YES